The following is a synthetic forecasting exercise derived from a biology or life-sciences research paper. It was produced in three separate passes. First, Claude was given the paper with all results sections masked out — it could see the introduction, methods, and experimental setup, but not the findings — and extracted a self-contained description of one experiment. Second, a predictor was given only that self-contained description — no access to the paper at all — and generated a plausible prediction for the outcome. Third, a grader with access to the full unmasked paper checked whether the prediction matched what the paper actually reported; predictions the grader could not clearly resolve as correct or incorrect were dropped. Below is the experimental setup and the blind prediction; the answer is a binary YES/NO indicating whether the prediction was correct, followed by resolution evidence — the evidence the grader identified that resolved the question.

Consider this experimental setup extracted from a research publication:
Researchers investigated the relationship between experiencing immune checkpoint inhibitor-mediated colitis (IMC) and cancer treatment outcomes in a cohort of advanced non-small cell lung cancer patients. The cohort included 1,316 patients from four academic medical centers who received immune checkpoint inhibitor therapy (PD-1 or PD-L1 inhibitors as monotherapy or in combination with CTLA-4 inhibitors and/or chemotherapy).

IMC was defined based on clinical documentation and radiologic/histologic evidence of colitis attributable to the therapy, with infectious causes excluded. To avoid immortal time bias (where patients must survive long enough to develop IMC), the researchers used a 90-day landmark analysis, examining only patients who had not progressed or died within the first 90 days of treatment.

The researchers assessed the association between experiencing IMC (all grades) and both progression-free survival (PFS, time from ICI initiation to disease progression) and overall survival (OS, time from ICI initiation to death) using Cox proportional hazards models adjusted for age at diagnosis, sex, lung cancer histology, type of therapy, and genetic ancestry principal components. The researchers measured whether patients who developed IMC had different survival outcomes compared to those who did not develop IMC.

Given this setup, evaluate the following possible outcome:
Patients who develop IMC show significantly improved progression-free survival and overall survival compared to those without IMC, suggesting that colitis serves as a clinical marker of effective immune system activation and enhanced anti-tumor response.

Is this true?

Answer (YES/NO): NO